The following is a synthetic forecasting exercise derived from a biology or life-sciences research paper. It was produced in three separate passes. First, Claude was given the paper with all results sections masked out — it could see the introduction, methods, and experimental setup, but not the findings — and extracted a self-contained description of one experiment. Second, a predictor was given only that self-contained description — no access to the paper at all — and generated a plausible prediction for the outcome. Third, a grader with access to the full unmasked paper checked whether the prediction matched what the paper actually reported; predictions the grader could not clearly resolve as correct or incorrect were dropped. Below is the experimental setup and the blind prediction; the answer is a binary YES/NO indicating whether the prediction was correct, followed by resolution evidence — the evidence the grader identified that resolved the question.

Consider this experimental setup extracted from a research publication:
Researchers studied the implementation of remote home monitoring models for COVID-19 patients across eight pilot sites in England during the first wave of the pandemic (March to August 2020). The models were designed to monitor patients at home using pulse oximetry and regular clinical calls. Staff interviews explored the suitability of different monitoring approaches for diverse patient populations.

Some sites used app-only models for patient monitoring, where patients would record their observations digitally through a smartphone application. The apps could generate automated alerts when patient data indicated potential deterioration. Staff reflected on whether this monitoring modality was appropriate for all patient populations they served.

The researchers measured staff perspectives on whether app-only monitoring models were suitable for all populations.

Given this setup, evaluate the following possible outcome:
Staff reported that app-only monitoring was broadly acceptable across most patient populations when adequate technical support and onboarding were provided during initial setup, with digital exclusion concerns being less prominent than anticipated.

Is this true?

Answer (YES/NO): NO